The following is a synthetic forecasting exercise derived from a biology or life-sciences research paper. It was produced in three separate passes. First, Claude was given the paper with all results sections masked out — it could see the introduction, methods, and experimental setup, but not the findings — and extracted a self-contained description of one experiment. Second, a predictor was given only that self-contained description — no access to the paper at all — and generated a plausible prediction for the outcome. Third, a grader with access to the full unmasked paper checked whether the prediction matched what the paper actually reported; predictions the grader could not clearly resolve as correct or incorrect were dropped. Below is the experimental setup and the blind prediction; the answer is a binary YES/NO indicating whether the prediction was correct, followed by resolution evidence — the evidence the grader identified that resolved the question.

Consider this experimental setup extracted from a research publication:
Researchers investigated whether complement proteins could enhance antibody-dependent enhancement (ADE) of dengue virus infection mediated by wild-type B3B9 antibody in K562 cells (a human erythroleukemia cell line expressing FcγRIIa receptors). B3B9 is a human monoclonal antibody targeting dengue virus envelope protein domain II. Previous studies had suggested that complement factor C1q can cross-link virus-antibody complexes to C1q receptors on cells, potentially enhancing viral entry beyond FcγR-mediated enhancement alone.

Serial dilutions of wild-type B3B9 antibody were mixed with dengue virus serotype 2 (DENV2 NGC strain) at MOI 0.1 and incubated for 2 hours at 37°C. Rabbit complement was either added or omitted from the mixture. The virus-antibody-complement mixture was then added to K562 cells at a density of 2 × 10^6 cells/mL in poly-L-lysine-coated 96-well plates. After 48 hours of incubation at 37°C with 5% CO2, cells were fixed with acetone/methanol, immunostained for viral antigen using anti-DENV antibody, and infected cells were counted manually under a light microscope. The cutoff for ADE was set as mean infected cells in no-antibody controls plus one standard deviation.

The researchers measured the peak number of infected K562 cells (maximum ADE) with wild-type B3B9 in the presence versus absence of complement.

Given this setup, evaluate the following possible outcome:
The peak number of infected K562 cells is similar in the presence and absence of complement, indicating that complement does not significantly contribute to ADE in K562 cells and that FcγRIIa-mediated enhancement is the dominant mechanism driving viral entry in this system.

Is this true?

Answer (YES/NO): NO